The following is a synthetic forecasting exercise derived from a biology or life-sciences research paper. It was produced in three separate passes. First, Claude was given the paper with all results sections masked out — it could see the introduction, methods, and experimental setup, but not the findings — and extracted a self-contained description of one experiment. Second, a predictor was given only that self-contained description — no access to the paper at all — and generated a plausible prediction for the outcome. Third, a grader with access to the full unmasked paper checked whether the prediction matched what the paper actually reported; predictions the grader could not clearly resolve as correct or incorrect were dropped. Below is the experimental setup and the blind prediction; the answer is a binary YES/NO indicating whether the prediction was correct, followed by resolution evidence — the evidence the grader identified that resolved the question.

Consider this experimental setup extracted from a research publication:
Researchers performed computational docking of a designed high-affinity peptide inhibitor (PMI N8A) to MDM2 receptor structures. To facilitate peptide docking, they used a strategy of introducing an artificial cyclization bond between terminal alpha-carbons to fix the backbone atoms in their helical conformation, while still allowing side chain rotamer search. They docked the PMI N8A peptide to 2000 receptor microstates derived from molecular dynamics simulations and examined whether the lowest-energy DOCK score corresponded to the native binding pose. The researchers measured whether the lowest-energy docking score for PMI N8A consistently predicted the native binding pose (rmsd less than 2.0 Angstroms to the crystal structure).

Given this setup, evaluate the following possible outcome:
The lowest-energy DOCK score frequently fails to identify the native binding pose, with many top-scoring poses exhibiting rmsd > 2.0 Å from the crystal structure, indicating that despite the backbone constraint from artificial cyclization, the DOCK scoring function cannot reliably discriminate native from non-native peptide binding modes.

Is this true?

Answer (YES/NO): YES